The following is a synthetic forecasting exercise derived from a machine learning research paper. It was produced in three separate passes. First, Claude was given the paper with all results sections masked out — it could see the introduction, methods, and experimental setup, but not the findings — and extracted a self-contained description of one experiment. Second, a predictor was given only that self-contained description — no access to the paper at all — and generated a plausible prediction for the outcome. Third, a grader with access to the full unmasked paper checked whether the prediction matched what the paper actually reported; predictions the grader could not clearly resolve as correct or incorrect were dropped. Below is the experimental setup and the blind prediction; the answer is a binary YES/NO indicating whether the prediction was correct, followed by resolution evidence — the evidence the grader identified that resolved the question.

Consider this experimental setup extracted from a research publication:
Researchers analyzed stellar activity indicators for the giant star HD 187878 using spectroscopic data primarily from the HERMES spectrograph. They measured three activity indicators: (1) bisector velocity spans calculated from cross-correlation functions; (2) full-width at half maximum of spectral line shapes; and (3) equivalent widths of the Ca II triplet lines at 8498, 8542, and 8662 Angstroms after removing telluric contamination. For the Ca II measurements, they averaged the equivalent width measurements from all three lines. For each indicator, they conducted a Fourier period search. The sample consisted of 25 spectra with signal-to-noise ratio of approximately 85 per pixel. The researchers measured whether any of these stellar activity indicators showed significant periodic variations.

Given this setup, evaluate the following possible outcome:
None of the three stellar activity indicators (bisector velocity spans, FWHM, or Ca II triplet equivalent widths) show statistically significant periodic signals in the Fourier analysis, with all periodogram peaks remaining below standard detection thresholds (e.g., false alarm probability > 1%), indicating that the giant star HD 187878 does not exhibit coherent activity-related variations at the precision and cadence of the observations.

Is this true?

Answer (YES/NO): YES